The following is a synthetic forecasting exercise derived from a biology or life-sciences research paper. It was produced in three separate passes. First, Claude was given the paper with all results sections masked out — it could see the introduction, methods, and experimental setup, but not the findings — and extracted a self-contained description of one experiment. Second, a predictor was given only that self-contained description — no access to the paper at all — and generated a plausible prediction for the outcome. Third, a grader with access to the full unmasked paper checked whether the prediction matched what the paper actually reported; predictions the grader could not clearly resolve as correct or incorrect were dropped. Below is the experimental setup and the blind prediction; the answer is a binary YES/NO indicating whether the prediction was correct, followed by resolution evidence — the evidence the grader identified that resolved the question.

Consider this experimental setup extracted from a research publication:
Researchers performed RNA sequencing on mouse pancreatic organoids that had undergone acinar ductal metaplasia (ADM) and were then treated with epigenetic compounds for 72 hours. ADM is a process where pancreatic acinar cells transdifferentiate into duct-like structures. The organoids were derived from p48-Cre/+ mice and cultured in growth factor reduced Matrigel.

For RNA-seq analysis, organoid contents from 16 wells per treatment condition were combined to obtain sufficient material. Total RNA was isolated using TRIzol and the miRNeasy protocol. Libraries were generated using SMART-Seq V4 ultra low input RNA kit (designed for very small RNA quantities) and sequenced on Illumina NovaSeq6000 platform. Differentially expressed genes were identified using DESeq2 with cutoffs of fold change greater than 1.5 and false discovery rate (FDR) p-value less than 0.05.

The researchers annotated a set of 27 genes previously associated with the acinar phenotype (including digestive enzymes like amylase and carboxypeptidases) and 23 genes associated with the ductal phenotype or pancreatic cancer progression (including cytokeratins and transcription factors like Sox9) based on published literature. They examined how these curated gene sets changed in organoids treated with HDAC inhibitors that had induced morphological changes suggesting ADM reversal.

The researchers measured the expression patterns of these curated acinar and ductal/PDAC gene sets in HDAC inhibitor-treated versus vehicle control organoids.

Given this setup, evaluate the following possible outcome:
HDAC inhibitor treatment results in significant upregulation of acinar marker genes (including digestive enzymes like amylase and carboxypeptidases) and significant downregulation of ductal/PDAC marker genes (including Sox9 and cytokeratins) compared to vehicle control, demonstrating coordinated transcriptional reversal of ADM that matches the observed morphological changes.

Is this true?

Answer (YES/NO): YES